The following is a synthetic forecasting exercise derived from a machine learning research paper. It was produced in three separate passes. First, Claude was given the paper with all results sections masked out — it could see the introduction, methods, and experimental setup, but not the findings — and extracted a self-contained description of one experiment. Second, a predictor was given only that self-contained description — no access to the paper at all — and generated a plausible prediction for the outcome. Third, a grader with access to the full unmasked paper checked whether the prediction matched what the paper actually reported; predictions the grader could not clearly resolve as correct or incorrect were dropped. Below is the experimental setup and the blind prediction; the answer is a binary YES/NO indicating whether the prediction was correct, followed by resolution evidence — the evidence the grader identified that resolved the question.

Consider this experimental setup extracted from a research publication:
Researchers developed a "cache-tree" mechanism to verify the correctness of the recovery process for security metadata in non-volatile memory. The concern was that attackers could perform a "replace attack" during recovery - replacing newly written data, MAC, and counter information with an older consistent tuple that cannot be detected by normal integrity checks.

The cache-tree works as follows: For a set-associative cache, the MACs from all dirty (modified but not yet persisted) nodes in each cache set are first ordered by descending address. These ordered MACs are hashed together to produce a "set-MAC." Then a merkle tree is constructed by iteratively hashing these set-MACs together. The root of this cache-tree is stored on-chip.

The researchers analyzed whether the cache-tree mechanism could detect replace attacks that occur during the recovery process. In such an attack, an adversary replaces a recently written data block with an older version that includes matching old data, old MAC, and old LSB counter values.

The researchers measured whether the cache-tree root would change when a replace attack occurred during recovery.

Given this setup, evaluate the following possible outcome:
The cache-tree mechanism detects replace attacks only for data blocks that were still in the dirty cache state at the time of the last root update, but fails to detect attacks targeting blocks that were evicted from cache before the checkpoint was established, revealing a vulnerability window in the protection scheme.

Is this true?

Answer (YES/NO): NO